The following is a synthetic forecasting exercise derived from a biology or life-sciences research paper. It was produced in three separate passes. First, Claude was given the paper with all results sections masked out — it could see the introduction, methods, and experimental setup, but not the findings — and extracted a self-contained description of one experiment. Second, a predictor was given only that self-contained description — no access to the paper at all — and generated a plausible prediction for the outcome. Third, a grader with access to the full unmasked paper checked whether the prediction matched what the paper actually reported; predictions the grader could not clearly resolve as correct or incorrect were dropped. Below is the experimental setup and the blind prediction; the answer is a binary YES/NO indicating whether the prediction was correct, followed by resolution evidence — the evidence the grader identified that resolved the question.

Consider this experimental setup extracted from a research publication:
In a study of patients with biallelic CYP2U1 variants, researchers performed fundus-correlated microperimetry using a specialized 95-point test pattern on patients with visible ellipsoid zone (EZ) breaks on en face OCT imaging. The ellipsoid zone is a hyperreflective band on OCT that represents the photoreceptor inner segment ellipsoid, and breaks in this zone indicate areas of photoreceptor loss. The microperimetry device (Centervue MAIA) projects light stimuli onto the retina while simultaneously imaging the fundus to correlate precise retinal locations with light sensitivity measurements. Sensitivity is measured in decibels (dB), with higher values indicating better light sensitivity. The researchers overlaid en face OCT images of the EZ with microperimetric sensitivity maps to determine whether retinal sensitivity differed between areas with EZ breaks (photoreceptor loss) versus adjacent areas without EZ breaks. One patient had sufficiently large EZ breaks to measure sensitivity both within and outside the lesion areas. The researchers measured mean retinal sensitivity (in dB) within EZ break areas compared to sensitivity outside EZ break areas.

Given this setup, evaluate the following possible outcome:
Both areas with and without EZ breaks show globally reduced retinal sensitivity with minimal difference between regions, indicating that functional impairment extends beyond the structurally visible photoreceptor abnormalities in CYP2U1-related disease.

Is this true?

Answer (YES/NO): NO